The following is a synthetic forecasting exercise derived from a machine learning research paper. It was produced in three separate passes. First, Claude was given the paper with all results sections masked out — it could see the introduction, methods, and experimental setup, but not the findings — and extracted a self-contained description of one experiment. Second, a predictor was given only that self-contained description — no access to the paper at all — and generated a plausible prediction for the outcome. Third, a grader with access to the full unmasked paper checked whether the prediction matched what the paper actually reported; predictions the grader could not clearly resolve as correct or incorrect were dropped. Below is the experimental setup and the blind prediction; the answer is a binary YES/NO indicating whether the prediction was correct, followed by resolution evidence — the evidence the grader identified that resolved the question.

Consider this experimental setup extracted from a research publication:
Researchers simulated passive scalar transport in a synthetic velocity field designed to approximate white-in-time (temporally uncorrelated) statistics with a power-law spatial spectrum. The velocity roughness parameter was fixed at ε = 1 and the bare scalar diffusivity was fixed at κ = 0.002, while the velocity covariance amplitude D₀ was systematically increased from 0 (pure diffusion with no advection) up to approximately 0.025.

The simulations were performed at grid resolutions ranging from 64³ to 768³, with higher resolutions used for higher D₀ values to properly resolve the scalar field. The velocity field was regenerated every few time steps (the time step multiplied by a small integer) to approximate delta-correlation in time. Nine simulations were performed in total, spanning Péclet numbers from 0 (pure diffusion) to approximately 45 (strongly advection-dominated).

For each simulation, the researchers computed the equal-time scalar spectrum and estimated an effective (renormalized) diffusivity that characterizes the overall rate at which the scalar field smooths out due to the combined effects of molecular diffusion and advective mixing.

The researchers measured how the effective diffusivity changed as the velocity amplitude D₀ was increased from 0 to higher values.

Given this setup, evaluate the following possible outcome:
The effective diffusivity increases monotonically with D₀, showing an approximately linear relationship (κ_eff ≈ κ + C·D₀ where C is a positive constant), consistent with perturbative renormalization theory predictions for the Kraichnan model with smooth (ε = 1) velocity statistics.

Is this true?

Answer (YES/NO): YES